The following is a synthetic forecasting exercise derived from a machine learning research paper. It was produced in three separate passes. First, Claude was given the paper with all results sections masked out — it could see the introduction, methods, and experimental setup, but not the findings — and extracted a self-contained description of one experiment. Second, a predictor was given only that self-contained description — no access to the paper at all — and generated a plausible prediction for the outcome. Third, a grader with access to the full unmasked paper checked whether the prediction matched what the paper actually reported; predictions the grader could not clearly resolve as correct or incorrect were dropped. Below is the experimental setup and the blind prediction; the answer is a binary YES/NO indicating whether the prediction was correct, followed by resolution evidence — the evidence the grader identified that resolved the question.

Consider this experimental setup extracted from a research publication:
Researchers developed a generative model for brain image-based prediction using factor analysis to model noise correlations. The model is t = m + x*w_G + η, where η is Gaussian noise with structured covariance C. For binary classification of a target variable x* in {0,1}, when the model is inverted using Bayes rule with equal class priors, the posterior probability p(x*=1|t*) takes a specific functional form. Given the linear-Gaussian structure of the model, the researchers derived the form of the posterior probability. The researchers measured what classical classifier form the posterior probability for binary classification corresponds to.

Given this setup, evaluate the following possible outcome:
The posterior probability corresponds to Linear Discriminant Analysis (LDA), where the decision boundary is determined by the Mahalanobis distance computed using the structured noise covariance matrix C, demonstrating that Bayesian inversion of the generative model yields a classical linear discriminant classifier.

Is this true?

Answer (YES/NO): NO